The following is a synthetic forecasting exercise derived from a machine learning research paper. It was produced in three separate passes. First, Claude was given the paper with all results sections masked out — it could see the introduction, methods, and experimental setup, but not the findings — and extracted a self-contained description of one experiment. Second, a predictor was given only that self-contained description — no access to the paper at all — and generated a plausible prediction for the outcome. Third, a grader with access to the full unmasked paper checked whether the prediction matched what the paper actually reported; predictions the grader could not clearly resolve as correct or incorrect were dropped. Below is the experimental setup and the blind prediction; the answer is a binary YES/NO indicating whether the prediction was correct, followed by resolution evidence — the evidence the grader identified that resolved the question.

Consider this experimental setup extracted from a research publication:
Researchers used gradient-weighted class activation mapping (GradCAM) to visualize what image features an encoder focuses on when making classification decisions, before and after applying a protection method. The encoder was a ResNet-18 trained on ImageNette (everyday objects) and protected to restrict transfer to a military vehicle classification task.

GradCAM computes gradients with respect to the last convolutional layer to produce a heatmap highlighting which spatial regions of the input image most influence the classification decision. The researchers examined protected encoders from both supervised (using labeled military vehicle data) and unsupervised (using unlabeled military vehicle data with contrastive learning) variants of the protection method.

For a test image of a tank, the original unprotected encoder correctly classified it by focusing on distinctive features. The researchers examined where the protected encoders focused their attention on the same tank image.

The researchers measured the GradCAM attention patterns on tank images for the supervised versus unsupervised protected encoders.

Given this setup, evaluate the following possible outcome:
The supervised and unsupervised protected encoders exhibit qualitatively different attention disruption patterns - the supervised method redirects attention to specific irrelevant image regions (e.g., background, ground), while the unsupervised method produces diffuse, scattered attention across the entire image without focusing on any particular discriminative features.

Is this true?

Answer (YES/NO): NO